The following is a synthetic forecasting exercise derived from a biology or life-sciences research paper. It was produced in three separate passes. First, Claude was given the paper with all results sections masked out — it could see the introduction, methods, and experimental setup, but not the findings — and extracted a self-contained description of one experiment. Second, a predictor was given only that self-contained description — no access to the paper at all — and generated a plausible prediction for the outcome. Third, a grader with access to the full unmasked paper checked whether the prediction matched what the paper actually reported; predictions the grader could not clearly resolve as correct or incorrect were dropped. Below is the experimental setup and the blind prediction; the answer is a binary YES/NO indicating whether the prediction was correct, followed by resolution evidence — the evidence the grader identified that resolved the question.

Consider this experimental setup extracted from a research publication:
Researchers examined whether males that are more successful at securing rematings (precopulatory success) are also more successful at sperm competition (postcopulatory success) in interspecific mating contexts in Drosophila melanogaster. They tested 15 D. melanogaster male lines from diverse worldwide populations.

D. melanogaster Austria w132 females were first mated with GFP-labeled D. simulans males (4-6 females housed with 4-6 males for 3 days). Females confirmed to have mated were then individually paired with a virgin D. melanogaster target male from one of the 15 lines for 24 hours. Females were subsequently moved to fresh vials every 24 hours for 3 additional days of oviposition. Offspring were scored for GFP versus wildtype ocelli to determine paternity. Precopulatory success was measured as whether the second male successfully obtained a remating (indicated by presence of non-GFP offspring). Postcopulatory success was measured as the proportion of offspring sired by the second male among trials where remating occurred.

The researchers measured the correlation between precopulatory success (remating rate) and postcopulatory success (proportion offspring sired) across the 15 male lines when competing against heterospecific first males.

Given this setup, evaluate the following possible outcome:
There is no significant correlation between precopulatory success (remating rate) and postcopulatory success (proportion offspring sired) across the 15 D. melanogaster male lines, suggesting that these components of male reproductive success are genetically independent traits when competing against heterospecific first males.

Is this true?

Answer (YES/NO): YES